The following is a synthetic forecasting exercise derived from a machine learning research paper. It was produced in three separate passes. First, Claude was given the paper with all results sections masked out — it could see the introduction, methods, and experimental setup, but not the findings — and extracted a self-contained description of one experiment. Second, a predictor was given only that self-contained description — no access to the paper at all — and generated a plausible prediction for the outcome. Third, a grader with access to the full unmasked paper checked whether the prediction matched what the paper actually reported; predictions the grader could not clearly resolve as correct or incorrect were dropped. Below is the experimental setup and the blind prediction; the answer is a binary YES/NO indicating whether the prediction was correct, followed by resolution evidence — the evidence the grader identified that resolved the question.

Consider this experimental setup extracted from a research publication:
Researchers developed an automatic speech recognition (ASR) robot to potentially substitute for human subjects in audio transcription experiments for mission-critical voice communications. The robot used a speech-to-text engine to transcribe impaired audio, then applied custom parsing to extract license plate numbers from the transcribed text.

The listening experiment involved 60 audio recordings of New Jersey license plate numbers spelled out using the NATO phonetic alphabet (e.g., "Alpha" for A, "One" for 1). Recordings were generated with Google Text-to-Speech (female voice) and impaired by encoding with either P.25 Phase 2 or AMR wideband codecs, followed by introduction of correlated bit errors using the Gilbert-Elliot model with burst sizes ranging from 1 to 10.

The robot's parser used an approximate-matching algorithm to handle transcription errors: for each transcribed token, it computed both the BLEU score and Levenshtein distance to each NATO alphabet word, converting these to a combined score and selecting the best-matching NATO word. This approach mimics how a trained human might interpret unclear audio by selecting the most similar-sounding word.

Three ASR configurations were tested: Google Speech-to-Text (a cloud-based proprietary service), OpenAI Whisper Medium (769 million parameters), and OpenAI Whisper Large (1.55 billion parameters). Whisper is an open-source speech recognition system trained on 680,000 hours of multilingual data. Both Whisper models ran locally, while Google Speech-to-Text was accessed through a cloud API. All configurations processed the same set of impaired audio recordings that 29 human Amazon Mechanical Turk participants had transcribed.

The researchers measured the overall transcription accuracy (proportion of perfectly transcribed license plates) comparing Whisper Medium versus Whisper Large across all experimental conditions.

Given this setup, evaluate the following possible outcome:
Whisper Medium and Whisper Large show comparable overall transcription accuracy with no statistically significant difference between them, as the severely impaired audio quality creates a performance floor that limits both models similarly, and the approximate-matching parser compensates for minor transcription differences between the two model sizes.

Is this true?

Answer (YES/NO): NO